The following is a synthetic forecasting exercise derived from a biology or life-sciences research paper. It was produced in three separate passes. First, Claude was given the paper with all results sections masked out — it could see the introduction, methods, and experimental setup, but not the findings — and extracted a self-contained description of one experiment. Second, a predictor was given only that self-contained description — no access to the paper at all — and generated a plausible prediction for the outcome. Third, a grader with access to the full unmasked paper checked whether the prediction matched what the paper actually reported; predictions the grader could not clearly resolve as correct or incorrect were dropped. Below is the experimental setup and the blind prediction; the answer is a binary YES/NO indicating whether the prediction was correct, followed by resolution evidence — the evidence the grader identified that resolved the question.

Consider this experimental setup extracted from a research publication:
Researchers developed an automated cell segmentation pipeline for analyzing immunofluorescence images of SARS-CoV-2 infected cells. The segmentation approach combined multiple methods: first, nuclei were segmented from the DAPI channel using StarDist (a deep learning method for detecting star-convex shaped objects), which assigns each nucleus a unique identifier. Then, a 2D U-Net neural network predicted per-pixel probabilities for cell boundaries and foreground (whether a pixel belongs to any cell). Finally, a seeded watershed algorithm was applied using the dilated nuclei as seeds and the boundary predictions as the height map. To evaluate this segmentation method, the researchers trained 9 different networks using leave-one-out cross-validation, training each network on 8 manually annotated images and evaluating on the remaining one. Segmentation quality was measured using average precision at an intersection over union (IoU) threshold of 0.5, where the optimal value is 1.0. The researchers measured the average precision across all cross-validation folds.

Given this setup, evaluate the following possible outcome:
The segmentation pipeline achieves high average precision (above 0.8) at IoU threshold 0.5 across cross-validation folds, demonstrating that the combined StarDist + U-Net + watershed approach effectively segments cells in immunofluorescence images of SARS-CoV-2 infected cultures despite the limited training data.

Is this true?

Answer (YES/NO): NO